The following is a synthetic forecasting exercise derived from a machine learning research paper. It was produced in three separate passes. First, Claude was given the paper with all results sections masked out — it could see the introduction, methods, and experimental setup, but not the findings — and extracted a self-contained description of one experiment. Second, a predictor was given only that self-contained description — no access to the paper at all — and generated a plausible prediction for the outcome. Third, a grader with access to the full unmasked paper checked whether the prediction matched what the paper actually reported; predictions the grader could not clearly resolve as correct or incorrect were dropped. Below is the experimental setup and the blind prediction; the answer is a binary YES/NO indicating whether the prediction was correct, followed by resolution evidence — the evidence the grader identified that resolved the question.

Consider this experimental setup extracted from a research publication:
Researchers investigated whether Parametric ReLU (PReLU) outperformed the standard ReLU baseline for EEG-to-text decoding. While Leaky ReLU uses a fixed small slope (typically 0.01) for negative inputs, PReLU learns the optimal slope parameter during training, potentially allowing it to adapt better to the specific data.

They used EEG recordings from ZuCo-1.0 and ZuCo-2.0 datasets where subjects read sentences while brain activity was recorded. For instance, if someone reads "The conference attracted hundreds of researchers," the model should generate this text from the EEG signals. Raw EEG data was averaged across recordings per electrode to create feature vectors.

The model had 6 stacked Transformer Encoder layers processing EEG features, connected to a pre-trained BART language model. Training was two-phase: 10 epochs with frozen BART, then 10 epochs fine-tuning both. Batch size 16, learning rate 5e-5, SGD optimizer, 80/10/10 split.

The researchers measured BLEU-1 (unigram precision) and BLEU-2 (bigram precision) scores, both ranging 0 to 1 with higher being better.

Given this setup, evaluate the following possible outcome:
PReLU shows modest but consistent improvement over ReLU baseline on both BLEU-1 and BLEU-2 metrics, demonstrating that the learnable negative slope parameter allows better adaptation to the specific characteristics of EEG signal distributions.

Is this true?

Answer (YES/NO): NO